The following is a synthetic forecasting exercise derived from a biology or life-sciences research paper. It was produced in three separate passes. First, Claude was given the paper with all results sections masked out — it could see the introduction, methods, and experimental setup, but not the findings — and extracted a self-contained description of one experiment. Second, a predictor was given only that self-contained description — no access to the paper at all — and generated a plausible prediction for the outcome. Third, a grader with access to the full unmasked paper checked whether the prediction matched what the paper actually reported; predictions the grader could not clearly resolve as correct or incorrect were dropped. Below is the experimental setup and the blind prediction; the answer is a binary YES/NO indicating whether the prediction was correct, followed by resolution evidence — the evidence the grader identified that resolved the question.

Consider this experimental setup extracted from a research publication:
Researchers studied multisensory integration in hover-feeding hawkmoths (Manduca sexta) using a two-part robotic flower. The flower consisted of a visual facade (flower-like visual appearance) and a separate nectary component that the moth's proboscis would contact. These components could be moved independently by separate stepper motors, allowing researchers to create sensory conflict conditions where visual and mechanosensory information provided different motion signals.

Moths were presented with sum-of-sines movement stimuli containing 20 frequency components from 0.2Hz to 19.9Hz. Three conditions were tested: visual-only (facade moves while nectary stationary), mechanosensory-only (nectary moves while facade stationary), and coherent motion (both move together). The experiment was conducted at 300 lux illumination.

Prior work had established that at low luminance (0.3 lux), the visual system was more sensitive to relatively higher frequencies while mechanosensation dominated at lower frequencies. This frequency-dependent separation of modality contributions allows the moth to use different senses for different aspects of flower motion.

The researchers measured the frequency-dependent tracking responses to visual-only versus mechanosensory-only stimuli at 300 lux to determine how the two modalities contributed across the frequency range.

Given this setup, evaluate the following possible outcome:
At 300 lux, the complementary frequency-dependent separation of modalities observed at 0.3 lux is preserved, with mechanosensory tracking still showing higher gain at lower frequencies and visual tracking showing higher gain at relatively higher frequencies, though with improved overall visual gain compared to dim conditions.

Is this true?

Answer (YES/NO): YES